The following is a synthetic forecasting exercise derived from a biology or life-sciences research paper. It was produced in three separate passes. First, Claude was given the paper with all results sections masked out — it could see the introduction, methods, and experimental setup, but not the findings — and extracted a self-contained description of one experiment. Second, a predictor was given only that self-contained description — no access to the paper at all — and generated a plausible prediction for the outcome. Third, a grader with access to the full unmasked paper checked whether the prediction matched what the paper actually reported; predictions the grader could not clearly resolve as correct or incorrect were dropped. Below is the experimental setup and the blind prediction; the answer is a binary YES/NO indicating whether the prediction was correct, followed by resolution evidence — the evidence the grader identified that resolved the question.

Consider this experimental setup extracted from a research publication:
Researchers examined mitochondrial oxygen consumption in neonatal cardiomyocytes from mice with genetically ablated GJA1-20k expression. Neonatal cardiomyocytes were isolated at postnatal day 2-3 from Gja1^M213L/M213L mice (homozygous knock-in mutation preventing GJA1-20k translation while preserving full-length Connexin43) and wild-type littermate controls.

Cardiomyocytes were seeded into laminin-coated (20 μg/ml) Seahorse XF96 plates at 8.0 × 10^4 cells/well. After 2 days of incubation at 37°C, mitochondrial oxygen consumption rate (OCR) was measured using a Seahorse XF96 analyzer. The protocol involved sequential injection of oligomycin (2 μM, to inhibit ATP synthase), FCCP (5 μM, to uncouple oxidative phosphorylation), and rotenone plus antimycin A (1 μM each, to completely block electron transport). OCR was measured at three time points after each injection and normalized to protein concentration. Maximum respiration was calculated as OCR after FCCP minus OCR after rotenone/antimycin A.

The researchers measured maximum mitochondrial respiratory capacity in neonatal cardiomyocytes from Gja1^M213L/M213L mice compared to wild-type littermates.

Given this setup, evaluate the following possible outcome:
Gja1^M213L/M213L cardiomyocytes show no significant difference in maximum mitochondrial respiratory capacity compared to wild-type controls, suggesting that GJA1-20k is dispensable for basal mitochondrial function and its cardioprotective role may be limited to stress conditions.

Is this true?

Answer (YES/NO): NO